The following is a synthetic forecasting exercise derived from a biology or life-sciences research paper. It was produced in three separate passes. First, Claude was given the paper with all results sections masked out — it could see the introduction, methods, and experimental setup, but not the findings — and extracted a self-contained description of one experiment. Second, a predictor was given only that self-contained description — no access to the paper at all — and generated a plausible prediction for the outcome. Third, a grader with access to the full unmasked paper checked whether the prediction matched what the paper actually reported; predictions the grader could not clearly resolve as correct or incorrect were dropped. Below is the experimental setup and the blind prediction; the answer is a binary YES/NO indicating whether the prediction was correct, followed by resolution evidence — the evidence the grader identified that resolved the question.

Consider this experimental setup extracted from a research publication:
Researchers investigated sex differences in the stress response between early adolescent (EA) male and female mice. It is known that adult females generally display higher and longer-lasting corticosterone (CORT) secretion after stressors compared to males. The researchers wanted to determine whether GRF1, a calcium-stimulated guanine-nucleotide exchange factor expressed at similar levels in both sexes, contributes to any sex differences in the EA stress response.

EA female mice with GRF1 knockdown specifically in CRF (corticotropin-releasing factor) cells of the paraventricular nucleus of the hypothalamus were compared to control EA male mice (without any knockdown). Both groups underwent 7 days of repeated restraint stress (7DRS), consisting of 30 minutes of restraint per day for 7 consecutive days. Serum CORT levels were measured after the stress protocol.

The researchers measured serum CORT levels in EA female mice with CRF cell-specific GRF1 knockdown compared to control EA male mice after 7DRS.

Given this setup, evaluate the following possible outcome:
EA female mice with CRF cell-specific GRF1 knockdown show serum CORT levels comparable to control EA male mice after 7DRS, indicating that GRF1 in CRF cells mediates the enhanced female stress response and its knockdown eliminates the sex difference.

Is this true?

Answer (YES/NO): YES